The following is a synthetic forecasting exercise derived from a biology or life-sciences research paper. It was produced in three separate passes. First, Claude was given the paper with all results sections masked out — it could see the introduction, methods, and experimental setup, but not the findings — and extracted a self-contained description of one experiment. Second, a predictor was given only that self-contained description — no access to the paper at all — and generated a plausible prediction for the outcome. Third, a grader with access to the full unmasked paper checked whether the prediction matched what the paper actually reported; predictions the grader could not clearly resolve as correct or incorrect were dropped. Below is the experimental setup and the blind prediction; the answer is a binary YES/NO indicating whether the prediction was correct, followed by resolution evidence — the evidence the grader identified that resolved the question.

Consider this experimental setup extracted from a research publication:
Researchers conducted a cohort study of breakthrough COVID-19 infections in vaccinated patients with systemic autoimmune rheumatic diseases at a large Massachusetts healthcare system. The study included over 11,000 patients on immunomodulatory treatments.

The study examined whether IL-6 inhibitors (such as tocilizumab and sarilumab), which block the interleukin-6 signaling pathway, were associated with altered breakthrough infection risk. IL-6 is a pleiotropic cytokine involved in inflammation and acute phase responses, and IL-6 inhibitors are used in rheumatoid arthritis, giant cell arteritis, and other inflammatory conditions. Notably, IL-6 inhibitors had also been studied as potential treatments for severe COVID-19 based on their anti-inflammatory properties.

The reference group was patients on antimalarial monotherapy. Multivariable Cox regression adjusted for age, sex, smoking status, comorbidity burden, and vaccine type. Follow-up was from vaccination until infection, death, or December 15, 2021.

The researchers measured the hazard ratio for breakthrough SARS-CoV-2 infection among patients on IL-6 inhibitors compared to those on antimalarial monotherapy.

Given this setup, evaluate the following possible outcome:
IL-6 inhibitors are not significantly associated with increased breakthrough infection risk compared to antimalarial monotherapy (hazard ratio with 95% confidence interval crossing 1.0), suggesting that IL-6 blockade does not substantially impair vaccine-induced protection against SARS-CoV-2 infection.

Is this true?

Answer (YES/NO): NO